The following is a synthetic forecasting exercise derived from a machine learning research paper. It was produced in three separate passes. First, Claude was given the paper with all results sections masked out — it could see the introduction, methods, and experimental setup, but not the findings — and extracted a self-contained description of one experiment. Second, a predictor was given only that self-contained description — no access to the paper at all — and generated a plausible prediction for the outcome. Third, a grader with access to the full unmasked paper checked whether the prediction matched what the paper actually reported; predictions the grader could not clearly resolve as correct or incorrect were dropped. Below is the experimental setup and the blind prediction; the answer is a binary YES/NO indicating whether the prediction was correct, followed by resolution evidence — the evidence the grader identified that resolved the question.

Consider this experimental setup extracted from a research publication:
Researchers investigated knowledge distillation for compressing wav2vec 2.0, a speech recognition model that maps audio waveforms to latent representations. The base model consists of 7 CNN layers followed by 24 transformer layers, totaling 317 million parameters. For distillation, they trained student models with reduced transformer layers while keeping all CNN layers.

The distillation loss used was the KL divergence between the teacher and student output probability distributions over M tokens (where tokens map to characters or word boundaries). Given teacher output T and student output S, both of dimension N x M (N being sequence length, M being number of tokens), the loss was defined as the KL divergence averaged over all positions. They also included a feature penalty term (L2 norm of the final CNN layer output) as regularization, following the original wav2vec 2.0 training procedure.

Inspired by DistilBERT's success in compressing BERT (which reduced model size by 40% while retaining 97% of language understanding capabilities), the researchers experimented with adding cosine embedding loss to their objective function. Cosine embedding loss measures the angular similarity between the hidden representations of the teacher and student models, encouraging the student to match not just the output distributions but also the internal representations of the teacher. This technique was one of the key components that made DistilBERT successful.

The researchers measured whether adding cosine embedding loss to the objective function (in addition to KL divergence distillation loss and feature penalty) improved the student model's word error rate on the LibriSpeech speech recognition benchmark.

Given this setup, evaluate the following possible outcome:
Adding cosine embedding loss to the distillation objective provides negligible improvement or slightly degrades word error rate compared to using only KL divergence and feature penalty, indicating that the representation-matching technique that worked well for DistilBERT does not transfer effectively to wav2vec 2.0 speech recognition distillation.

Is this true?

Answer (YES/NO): YES